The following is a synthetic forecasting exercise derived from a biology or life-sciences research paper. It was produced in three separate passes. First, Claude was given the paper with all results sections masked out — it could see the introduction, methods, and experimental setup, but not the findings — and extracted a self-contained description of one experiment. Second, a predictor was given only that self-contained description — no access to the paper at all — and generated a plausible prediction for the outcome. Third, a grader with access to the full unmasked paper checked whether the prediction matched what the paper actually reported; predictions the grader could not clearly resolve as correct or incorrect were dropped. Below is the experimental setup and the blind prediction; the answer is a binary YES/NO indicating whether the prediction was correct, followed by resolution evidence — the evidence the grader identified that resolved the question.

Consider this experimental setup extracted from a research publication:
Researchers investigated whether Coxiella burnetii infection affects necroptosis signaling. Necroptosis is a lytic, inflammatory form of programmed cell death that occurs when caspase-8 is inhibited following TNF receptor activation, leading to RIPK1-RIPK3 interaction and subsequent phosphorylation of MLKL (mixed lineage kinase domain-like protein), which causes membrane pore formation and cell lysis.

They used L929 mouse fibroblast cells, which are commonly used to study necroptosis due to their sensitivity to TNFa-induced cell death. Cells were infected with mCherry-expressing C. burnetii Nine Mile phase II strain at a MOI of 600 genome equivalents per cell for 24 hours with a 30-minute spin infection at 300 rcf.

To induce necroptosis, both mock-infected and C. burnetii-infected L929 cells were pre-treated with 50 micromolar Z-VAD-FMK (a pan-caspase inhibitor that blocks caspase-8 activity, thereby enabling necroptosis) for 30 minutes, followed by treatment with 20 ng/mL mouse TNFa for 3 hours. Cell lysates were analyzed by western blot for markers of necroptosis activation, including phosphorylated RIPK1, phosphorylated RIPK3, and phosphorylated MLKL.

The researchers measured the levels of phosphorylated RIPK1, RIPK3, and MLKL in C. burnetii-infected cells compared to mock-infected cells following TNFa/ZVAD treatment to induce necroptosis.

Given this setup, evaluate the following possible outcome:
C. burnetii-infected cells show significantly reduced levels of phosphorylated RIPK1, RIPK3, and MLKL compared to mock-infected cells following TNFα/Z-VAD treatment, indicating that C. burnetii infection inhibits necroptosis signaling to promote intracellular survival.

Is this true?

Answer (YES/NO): NO